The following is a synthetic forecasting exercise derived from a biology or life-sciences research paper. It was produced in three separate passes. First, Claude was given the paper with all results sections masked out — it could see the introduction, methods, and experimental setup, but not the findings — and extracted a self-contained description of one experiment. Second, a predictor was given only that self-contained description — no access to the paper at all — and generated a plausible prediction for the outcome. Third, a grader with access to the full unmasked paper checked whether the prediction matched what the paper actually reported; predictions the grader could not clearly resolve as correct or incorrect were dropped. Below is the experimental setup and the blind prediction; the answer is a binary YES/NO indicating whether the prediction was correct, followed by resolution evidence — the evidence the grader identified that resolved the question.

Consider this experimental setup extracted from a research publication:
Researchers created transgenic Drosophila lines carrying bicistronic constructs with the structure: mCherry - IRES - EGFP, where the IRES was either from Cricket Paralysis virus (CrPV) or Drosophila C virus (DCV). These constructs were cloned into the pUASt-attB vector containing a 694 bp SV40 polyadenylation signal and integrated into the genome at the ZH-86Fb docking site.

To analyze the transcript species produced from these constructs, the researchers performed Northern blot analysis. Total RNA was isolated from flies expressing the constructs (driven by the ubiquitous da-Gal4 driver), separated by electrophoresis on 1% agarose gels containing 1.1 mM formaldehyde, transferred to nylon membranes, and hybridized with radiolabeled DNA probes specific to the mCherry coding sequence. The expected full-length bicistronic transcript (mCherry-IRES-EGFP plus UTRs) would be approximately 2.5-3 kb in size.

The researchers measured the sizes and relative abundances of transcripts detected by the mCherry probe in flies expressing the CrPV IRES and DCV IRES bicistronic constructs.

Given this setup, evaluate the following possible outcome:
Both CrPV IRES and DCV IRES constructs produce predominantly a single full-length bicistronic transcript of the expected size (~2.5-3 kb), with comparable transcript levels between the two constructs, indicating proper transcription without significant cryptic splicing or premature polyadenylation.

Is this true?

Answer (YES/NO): NO